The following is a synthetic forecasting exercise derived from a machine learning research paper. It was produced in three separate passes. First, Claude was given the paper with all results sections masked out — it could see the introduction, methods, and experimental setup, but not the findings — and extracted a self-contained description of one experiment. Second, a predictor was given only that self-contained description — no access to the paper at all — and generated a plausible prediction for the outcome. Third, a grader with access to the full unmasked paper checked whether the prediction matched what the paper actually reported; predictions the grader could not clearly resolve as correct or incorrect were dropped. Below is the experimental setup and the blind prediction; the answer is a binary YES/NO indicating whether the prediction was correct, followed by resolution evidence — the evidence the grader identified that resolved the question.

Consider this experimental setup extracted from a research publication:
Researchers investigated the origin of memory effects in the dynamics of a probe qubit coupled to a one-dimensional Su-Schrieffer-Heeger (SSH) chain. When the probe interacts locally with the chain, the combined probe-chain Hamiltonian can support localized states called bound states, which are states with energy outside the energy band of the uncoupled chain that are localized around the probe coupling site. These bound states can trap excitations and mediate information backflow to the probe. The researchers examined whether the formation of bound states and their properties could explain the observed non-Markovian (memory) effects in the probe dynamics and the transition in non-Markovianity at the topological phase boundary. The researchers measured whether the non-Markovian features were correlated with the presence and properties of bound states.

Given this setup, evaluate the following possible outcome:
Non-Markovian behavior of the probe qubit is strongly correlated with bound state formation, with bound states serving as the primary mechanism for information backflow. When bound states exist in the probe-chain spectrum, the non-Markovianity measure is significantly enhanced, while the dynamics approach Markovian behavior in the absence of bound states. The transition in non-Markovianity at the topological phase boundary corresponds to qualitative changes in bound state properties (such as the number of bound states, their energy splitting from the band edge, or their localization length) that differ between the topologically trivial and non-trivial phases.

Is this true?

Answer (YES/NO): NO